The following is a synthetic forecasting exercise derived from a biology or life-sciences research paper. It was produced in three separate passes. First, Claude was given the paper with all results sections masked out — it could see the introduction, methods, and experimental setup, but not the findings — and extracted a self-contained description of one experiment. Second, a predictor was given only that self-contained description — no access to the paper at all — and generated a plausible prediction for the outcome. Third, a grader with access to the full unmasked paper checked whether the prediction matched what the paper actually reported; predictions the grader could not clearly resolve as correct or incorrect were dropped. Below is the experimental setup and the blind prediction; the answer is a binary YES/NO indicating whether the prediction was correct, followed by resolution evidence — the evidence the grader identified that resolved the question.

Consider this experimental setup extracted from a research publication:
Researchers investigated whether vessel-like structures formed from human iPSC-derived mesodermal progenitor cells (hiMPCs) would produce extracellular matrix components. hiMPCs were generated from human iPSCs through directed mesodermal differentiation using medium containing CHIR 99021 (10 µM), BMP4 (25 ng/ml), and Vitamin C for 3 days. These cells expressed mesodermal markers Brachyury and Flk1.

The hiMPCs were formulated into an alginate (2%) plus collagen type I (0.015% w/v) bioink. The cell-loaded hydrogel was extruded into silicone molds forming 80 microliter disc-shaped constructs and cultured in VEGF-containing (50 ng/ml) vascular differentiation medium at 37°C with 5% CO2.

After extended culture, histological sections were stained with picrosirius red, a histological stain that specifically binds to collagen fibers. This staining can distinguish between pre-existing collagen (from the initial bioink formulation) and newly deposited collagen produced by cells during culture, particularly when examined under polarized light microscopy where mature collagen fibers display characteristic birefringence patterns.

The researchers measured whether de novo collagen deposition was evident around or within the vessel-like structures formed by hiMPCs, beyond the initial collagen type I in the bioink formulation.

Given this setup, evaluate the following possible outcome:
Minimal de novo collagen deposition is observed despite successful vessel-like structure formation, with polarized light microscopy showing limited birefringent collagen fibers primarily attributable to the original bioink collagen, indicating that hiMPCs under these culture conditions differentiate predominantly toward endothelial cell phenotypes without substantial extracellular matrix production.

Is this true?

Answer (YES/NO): NO